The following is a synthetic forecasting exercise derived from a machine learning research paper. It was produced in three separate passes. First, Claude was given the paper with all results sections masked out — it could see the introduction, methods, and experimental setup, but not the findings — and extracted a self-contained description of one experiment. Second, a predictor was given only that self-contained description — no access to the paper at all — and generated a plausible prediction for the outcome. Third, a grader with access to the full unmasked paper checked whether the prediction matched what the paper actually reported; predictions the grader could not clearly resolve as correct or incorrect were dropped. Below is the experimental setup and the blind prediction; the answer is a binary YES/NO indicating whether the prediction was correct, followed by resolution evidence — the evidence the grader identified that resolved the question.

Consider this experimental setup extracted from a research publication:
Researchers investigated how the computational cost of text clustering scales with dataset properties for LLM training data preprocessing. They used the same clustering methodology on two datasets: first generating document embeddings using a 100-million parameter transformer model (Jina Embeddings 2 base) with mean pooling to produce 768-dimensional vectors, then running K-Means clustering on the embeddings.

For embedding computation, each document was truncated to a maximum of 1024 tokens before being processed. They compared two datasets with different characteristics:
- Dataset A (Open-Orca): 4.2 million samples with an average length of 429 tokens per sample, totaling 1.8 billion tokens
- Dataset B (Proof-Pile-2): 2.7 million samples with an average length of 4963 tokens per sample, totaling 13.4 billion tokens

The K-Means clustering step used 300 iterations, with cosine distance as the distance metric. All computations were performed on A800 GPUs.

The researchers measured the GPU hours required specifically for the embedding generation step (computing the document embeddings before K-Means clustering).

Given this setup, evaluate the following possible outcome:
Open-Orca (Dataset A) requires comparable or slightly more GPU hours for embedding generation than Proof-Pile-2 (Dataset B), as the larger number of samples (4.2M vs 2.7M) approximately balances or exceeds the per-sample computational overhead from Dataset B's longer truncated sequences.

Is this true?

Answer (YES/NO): YES